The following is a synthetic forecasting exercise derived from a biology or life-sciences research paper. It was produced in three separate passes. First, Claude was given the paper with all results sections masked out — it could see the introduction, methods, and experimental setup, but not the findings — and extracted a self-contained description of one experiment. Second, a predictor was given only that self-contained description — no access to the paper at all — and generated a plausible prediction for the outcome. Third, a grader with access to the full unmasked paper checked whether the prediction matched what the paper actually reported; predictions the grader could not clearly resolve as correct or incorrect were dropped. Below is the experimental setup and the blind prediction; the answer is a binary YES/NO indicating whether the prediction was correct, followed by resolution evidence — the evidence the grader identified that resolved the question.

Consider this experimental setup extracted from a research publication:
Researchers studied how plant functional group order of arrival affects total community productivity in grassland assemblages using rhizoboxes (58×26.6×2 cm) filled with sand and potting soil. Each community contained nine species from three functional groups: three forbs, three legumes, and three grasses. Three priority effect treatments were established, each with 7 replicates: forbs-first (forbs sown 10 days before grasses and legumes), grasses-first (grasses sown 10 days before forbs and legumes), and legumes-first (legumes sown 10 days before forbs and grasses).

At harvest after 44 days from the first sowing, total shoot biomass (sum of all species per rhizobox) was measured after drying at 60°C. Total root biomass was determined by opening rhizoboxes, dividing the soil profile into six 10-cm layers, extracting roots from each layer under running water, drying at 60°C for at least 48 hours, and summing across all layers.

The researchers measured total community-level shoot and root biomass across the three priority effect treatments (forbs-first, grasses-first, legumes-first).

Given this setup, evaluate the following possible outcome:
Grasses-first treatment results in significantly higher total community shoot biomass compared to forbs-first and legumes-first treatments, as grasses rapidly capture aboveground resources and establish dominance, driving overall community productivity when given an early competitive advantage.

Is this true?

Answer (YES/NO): NO